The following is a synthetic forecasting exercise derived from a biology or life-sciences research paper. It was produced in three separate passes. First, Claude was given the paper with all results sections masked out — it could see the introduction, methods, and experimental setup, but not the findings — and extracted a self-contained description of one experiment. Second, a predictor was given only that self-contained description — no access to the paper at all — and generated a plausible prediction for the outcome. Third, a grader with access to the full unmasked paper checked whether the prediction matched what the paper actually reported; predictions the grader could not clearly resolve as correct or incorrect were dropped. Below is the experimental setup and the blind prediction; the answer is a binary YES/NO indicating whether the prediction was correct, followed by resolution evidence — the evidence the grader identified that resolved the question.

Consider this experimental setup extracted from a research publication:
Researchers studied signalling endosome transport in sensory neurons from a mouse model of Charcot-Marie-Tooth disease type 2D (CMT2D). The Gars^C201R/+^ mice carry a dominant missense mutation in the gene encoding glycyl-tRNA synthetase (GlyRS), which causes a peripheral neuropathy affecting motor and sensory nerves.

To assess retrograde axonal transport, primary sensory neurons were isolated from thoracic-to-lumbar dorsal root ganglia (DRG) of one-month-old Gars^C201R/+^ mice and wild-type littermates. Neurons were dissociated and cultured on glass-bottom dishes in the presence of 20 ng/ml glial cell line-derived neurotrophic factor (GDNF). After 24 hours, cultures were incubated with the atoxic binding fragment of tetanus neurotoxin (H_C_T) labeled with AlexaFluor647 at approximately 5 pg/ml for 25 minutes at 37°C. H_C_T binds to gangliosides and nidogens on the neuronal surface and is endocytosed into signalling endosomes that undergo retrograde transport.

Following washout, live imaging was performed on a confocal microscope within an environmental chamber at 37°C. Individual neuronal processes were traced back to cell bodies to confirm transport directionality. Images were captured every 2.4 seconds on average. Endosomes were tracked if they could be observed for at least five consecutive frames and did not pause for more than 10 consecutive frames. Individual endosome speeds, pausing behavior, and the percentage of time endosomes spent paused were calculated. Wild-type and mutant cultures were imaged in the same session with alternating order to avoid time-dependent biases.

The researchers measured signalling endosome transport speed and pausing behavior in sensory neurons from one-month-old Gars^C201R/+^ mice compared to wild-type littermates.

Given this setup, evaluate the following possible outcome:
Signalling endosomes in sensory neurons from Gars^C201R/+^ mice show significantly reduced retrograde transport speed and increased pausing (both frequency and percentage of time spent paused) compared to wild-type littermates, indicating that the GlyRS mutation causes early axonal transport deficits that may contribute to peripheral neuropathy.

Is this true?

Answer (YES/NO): NO